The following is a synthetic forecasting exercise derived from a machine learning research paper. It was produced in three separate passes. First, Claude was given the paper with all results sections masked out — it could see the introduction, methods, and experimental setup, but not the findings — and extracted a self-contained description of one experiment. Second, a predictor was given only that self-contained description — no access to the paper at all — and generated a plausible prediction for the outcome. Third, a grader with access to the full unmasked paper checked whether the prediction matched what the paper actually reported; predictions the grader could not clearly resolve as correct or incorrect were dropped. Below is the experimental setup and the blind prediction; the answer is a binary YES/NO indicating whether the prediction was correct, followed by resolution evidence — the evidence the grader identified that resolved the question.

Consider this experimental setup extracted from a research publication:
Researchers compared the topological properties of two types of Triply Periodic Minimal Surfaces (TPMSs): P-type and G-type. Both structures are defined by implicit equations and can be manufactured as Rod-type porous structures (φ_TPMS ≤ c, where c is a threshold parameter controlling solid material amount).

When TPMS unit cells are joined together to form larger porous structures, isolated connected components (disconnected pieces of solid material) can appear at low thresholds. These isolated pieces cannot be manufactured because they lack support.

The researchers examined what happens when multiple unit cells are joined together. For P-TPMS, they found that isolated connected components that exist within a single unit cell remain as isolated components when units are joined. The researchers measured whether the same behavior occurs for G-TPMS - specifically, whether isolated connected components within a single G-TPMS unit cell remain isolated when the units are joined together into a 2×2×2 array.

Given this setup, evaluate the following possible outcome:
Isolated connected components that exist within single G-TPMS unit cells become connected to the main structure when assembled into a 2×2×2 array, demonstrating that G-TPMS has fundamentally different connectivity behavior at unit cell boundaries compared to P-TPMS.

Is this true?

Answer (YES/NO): YES